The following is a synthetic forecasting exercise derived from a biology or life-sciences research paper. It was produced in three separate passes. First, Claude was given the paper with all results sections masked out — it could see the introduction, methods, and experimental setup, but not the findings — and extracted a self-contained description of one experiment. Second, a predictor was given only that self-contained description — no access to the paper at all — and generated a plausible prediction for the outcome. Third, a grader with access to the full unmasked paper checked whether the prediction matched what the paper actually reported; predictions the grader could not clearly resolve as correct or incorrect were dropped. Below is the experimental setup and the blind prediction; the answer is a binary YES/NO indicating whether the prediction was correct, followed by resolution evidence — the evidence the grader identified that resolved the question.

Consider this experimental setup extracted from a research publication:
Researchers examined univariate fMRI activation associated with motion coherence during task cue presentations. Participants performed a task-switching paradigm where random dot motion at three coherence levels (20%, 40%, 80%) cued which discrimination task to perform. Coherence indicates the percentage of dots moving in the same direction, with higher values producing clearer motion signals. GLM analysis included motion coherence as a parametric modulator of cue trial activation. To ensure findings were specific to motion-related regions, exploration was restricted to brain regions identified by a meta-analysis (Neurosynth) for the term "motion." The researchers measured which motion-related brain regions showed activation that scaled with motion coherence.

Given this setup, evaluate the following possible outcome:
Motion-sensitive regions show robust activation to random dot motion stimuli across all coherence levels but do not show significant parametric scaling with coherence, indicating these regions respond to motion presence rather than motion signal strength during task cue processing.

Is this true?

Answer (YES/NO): NO